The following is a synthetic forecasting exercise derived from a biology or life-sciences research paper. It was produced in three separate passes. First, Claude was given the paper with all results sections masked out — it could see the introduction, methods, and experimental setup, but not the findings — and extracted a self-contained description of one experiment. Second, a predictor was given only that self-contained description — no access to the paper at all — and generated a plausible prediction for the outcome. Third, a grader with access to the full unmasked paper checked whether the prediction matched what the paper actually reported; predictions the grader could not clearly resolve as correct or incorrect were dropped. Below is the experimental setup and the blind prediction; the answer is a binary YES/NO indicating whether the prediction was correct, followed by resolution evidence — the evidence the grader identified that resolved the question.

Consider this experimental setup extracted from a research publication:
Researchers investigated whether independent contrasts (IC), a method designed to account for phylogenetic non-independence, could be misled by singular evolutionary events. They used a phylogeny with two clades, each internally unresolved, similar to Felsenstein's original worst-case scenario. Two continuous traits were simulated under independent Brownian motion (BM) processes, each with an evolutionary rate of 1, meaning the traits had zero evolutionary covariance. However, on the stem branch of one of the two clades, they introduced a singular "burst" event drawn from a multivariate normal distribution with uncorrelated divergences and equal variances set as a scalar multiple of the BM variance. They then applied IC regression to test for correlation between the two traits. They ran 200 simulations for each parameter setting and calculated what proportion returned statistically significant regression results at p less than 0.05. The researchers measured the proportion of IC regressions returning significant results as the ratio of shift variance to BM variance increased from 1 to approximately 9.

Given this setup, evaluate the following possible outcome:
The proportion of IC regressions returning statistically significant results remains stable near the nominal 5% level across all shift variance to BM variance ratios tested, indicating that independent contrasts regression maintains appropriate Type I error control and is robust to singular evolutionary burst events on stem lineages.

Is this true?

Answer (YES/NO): NO